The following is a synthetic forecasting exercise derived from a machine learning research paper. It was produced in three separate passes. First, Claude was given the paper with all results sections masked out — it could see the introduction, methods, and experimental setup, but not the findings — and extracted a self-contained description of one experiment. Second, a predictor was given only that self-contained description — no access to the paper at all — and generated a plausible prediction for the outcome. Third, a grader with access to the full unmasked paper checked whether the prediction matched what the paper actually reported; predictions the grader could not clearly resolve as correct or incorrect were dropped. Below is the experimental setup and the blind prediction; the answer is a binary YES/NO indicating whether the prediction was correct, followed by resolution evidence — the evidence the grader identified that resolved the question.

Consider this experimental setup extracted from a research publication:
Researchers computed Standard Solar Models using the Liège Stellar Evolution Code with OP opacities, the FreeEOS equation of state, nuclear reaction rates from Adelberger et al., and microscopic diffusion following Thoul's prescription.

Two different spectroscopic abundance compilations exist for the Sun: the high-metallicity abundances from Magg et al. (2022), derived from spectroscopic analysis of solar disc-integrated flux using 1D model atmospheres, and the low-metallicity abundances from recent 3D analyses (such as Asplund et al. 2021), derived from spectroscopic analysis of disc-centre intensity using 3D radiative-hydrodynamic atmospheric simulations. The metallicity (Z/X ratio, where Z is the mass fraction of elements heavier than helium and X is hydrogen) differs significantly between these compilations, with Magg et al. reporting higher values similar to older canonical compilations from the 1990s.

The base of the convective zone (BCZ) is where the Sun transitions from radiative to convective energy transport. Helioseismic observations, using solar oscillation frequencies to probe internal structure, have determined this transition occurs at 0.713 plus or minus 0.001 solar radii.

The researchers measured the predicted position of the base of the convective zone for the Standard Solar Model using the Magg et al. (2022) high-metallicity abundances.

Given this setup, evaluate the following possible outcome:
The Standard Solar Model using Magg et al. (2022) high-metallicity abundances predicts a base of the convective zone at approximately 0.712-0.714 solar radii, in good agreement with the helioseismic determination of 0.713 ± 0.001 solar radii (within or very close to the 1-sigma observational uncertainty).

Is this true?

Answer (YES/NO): NO